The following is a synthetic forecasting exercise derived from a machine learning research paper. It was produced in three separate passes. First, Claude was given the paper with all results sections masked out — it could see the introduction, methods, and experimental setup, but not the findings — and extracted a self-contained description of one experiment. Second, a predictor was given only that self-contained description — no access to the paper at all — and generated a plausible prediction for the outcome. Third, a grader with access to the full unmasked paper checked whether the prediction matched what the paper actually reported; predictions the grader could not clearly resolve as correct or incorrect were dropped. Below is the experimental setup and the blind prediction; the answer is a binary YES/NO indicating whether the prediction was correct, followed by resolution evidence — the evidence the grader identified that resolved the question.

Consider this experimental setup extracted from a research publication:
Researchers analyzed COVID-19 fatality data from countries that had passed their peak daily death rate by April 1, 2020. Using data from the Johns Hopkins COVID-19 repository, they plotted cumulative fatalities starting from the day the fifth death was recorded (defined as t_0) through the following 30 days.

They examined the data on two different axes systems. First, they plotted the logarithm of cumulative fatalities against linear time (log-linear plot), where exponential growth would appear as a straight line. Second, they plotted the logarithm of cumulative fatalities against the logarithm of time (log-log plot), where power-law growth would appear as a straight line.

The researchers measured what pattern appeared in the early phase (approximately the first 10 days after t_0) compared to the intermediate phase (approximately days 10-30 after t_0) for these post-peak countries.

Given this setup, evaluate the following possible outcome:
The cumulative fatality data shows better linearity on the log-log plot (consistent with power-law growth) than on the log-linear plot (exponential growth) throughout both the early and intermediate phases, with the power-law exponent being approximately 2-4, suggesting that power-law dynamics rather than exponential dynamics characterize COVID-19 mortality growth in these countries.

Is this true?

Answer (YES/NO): NO